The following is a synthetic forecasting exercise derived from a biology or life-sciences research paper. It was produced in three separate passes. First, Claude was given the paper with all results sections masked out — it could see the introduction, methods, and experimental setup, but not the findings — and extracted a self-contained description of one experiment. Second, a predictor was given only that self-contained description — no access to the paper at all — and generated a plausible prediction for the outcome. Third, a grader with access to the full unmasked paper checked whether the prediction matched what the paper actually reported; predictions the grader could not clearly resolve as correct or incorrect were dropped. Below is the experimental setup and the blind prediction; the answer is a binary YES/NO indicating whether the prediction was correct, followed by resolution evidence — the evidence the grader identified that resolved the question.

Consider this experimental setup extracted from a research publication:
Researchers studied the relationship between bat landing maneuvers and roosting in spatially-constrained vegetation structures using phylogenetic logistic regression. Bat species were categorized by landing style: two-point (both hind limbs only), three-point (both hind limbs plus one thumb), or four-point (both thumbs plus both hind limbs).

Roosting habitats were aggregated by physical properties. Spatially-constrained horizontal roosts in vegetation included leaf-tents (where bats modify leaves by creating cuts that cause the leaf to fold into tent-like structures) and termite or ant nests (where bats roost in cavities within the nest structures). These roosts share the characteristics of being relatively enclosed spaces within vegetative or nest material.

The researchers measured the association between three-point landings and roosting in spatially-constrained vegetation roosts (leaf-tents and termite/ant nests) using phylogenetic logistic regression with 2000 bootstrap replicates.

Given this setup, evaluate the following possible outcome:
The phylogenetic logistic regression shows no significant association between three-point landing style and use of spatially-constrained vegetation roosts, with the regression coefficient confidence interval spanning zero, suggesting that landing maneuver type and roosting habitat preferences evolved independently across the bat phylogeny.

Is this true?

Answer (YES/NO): NO